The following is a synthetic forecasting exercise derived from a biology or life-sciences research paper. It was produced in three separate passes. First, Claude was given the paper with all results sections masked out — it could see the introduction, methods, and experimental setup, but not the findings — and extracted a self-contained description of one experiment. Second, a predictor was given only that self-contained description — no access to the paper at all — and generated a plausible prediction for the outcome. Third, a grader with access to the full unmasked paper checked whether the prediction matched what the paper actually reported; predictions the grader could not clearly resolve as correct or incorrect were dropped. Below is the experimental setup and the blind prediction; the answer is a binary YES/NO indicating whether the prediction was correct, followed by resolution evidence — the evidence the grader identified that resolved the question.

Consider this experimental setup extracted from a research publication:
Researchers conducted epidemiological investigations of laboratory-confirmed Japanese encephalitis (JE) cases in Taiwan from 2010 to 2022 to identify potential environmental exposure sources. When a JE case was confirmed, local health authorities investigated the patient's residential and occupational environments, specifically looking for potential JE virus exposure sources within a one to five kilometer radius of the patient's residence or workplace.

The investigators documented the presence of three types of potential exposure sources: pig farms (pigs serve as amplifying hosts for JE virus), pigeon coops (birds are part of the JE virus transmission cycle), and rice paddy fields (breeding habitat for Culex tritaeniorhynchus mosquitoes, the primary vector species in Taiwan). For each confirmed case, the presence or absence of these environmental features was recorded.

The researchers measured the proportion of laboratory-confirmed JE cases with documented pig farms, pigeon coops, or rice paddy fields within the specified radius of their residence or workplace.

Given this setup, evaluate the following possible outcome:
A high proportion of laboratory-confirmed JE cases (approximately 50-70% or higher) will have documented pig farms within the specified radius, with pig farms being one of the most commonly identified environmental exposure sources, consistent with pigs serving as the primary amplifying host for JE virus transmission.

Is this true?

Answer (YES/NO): YES